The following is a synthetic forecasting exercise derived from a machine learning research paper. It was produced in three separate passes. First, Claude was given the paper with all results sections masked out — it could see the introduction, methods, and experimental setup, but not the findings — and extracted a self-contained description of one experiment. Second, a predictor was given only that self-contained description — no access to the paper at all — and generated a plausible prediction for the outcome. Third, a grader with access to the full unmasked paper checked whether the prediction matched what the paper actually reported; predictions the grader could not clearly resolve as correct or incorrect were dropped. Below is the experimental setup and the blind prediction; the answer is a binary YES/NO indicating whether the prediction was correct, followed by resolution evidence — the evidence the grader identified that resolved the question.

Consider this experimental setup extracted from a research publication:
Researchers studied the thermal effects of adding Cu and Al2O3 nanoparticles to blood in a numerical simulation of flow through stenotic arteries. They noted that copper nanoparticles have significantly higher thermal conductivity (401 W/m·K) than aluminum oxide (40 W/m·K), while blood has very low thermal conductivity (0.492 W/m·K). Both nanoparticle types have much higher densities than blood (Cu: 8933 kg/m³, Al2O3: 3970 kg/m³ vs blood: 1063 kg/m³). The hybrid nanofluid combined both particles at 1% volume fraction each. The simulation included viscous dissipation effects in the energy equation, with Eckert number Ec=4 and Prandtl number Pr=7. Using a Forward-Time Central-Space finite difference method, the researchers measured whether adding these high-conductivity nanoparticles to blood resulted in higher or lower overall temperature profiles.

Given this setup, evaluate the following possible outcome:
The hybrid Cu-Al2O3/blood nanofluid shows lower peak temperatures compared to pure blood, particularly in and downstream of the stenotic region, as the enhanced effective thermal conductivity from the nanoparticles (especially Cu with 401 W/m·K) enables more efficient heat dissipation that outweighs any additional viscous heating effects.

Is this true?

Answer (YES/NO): NO